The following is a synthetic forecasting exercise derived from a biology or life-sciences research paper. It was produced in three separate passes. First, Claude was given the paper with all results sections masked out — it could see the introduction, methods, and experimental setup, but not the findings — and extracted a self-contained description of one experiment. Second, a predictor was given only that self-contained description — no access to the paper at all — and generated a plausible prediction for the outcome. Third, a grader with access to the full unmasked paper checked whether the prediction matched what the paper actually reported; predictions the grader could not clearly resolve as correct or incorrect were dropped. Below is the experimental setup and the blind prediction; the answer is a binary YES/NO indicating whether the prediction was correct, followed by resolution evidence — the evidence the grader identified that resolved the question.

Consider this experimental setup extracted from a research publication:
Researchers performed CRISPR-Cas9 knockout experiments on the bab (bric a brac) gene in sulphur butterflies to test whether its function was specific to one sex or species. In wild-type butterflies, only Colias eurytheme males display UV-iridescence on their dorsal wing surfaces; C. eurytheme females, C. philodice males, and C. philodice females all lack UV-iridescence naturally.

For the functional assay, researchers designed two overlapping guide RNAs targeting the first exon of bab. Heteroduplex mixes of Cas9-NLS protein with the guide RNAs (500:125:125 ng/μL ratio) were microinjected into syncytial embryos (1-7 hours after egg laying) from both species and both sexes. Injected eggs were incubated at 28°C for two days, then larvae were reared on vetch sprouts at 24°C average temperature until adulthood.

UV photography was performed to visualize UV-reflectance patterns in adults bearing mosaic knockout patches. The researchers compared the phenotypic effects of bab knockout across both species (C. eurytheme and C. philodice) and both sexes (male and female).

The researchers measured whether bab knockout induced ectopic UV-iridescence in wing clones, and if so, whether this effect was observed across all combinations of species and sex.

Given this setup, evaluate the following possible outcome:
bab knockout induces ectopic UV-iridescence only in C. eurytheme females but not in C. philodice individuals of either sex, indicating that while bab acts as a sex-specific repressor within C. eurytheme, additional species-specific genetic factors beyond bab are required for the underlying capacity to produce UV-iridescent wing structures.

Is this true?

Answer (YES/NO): NO